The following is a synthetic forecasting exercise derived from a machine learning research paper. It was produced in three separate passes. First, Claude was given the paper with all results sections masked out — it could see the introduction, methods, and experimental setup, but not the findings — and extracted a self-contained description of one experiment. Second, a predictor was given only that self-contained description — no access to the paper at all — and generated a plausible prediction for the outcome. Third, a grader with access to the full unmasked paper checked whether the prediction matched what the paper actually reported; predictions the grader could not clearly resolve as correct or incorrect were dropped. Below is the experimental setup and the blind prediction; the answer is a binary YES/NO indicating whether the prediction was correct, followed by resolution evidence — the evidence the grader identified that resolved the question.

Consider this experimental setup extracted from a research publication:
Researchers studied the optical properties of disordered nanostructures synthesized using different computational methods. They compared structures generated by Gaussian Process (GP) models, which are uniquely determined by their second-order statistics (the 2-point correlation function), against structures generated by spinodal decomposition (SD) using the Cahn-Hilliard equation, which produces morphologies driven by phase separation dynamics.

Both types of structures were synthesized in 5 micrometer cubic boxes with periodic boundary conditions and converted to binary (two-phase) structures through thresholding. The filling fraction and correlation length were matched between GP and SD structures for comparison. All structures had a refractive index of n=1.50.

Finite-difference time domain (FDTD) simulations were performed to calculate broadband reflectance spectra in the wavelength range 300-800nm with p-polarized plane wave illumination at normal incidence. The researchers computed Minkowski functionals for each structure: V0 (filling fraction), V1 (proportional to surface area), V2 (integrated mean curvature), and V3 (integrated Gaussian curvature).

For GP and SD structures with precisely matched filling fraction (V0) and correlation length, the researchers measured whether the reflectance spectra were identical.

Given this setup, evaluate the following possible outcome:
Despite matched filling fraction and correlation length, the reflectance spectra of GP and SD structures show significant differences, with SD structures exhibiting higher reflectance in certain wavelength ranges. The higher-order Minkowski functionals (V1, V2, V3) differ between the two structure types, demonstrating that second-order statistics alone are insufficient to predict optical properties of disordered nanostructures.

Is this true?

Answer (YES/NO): NO